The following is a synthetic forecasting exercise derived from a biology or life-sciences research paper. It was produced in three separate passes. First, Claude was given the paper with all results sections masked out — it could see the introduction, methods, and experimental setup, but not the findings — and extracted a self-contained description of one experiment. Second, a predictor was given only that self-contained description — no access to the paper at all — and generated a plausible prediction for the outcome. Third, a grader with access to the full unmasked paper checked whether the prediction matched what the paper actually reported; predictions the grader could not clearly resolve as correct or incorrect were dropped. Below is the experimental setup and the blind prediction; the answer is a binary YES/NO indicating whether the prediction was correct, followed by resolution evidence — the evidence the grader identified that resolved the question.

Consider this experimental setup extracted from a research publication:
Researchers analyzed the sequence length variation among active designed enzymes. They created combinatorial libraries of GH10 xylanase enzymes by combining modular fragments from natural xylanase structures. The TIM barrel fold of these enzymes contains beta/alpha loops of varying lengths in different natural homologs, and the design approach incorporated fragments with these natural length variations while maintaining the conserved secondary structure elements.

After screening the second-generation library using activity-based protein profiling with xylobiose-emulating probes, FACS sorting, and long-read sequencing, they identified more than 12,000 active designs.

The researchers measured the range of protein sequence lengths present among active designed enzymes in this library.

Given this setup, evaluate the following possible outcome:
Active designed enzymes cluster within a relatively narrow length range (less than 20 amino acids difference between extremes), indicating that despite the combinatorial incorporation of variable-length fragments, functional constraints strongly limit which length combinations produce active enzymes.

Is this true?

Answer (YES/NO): NO